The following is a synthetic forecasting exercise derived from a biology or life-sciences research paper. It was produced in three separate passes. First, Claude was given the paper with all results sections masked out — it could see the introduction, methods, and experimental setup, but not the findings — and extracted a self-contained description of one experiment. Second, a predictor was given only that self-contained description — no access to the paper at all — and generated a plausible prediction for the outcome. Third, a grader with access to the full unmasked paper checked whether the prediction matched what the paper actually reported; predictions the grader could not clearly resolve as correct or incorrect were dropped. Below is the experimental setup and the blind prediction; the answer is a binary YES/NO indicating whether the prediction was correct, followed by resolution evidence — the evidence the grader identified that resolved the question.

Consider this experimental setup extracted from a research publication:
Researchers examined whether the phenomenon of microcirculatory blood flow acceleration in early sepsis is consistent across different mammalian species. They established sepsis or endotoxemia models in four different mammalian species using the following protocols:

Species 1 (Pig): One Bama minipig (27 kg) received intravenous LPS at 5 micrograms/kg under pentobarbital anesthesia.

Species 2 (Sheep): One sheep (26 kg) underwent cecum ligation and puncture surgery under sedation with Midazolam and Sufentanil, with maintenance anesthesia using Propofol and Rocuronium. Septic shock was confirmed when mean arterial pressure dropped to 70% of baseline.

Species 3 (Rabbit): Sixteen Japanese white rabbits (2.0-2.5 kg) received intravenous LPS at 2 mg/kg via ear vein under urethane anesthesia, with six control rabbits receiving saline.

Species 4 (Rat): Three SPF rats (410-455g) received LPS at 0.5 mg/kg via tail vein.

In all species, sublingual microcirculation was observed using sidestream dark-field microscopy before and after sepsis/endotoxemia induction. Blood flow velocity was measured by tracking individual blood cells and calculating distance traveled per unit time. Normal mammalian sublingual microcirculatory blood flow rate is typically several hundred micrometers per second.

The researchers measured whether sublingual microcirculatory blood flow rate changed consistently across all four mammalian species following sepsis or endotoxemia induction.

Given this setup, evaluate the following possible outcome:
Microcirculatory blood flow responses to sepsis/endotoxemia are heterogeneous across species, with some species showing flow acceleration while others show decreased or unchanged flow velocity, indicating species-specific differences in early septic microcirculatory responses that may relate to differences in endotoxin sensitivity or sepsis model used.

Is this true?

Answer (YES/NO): NO